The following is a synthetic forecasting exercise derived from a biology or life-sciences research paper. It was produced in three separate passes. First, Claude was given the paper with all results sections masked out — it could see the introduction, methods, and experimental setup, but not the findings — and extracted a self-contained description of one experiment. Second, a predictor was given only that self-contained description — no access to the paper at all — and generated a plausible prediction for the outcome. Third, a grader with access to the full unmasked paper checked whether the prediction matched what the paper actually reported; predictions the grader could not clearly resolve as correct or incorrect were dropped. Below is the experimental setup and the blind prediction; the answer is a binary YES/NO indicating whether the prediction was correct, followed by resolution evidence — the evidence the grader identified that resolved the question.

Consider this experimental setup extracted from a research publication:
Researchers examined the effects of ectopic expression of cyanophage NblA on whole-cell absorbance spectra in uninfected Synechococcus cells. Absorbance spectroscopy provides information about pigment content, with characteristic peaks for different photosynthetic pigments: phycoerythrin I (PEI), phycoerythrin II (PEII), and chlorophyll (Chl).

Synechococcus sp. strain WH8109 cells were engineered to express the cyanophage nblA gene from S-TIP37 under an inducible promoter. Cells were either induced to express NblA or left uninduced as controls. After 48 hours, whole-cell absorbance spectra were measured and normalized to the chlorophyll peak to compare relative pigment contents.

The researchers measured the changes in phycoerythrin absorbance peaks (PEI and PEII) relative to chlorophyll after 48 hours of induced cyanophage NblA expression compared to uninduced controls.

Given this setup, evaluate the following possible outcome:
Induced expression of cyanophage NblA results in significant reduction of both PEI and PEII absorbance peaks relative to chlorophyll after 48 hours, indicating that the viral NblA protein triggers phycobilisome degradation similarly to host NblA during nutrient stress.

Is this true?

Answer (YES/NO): YES